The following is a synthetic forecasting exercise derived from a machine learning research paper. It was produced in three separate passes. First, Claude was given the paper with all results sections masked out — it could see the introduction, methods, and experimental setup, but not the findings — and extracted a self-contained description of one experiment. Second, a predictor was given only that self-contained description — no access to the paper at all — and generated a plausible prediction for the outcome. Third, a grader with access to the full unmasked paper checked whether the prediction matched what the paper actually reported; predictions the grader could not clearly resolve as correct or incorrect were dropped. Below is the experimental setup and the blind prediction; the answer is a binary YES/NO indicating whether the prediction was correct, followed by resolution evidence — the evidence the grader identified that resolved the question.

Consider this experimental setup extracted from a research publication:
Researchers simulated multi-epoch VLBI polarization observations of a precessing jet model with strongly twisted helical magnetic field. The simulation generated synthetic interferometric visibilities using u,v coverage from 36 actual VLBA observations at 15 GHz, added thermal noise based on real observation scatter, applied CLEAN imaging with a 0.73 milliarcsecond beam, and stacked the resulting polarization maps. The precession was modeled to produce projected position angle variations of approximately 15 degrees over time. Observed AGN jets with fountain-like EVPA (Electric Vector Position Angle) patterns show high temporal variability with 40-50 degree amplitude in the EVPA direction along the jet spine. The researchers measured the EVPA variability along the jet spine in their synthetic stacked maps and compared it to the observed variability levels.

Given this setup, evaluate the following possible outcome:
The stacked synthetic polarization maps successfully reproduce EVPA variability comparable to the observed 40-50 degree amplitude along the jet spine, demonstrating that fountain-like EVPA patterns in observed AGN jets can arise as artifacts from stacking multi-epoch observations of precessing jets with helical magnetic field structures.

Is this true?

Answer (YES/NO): YES